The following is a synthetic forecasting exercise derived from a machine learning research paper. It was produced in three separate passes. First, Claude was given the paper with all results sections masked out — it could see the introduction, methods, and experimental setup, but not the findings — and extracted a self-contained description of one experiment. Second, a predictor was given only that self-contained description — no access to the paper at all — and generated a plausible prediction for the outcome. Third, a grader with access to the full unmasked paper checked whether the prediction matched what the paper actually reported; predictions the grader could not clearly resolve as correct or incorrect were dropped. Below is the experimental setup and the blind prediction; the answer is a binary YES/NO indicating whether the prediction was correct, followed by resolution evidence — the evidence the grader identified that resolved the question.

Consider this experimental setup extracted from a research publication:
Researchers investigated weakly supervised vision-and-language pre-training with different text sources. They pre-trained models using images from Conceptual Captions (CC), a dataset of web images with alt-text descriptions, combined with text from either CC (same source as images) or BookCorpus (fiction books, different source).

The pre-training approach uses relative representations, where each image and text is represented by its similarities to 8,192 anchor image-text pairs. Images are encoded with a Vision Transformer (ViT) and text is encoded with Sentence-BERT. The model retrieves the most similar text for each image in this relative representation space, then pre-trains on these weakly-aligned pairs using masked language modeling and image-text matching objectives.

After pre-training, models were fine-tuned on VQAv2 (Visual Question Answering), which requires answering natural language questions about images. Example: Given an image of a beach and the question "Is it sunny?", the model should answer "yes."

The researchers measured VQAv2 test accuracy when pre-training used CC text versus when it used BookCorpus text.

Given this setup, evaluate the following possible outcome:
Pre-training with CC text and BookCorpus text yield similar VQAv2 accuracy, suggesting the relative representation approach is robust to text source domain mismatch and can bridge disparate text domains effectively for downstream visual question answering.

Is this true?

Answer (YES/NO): YES